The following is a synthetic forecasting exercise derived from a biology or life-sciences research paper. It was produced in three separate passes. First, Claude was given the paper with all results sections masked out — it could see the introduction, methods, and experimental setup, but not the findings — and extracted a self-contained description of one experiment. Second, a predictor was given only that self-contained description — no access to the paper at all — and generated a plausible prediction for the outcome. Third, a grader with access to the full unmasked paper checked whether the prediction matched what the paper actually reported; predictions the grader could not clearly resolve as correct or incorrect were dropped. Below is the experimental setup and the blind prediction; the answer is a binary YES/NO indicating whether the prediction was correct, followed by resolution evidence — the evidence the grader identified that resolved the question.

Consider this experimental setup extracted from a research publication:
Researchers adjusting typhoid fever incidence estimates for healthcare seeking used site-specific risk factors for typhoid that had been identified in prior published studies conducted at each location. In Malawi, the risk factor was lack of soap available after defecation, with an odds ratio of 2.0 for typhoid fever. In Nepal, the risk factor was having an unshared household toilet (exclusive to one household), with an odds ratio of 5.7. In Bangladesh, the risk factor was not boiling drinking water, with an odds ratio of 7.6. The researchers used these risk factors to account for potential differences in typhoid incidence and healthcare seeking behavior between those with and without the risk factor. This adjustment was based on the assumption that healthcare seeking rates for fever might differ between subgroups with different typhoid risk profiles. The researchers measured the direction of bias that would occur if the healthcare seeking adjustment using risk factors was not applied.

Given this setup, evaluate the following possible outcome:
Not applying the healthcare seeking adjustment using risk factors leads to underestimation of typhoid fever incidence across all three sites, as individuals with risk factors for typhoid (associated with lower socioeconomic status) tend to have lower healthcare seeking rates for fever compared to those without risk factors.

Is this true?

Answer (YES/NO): NO